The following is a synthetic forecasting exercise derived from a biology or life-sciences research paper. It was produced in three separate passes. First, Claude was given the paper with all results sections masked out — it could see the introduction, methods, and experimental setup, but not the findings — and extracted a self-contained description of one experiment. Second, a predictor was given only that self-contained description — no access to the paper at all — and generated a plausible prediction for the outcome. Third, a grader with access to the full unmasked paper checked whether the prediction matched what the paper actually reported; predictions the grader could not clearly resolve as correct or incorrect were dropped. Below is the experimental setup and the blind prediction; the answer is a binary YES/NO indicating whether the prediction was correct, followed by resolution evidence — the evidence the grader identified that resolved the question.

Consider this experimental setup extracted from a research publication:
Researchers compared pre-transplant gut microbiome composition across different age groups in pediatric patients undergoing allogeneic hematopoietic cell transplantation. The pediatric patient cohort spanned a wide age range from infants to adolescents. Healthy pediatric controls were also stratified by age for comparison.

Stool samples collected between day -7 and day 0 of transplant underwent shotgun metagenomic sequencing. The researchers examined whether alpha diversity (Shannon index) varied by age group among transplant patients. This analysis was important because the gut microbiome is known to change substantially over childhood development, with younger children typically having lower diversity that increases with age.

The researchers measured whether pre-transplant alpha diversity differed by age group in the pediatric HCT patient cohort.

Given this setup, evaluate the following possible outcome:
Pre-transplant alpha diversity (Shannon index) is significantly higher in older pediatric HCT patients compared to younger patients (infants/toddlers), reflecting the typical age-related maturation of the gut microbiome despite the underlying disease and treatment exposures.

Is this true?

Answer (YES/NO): NO